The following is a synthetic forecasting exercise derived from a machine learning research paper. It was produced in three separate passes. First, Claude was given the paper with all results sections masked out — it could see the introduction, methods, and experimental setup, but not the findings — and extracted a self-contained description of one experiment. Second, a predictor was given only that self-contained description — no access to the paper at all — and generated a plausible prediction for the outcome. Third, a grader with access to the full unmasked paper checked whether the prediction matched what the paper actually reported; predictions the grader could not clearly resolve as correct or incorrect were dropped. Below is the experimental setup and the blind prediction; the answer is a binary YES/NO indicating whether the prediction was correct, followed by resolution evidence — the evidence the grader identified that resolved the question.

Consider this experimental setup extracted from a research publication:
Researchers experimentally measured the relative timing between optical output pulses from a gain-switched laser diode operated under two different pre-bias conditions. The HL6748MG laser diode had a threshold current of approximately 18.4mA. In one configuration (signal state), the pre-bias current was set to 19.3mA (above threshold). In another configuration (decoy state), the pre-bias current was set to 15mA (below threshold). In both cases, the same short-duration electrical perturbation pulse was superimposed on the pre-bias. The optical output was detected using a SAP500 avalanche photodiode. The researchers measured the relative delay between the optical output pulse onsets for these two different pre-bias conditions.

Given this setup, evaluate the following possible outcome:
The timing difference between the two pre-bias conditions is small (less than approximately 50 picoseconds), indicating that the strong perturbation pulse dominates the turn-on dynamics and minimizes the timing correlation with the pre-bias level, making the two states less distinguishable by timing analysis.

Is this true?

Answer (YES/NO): NO